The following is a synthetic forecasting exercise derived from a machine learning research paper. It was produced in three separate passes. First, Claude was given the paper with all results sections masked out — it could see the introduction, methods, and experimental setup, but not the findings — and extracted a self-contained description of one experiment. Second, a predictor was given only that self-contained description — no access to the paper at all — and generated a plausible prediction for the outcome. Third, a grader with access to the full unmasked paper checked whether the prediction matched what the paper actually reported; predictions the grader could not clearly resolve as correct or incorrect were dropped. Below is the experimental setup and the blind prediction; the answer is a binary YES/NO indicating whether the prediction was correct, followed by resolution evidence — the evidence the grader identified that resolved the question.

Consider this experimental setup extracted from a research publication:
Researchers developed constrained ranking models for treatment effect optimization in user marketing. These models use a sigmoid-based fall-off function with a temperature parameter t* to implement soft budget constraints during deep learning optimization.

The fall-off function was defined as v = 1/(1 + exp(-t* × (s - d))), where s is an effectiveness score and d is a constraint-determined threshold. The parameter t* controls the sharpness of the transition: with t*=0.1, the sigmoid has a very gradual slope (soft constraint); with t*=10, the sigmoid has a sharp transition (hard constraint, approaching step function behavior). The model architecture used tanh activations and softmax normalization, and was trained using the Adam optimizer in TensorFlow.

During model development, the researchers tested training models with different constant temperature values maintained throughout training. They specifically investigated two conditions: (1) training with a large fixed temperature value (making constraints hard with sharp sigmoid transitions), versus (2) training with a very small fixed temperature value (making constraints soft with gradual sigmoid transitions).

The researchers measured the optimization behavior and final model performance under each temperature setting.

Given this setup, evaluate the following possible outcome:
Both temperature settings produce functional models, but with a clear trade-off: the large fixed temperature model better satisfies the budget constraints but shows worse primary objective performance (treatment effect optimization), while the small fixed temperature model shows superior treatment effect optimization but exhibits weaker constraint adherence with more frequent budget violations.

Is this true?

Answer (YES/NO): NO